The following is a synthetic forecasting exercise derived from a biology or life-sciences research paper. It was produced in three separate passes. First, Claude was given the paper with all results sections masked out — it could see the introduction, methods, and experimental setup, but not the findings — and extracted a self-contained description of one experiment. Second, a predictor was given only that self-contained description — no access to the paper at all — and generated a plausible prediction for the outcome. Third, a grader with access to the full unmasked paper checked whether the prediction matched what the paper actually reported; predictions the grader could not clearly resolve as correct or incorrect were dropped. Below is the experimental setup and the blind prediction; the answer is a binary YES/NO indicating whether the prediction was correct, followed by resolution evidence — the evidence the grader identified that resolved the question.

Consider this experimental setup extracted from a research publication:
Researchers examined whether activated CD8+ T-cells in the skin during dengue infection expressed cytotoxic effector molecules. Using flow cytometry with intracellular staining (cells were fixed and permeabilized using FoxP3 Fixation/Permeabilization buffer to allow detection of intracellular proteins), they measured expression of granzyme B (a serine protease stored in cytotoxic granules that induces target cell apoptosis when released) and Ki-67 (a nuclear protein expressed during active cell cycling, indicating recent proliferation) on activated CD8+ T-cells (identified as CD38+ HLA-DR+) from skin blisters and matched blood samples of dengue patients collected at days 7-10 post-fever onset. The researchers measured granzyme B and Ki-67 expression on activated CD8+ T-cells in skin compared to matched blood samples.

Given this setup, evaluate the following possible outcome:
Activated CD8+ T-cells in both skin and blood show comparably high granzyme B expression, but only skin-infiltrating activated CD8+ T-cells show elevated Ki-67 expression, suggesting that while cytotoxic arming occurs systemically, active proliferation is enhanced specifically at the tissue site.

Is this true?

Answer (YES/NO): NO